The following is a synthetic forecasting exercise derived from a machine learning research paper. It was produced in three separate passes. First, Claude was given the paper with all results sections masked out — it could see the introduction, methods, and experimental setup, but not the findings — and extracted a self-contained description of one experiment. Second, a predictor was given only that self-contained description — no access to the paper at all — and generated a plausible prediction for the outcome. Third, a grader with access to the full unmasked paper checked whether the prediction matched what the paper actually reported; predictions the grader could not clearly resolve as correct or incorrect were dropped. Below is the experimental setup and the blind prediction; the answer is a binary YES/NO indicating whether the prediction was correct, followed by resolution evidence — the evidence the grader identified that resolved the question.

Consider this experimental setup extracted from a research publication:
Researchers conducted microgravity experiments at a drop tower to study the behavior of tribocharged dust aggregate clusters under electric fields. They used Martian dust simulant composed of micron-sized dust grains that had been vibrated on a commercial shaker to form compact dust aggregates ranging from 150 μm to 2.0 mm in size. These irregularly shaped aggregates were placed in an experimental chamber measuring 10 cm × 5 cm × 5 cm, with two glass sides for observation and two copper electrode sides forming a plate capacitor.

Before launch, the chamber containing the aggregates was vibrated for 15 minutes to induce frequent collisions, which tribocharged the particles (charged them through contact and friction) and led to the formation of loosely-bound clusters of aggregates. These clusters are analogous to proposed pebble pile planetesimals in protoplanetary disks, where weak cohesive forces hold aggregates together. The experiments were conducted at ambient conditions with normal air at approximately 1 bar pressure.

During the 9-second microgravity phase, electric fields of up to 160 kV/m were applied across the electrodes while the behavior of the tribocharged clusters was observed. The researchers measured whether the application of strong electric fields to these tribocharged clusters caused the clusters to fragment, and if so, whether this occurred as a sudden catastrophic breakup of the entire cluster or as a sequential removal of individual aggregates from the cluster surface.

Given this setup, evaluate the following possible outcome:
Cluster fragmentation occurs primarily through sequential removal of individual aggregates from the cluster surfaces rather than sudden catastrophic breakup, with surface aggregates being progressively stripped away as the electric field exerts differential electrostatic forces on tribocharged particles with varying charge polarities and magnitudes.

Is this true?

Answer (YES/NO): NO